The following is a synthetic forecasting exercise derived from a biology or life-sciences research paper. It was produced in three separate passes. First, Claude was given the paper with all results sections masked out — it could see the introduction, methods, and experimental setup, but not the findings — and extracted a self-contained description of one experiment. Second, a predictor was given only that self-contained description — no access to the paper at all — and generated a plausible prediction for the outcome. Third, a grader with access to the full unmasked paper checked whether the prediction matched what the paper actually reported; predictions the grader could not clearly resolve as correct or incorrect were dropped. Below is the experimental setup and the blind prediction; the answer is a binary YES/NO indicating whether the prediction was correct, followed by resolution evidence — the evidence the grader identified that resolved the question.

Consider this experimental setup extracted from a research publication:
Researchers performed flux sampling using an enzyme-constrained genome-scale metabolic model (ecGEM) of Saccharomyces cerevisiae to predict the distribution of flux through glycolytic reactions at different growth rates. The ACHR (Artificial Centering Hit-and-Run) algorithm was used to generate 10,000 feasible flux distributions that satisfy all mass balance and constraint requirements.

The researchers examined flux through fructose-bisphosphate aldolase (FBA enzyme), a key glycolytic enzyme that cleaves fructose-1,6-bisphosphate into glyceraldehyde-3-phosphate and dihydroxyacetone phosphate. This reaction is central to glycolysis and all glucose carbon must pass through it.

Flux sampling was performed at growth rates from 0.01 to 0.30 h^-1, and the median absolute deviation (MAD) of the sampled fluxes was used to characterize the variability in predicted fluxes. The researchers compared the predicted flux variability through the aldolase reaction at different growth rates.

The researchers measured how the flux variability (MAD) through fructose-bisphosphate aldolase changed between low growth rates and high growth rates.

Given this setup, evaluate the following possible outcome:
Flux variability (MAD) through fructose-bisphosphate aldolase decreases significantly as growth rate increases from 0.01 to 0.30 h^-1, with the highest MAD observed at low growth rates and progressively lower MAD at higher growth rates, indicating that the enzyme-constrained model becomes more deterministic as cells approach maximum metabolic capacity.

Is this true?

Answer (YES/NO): YES